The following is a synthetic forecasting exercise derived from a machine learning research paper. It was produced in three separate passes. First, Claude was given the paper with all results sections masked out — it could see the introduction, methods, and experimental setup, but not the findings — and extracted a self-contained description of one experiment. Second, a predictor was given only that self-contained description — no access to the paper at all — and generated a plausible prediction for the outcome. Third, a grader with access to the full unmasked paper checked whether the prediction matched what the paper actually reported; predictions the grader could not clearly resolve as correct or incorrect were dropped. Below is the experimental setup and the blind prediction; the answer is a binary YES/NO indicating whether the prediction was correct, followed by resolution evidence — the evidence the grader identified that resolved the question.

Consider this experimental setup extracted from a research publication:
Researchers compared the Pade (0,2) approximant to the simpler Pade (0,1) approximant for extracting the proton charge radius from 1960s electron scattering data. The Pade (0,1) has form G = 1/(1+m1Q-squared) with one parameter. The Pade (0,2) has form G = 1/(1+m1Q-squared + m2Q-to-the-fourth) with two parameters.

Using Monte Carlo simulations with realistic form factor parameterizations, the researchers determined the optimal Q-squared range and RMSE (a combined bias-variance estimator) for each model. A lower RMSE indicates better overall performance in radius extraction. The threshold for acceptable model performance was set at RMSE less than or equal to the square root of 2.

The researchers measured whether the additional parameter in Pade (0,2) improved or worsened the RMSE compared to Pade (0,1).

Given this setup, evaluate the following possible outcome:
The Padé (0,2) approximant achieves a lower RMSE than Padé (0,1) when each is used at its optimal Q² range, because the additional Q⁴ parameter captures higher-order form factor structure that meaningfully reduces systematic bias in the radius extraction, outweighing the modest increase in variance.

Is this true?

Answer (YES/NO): NO